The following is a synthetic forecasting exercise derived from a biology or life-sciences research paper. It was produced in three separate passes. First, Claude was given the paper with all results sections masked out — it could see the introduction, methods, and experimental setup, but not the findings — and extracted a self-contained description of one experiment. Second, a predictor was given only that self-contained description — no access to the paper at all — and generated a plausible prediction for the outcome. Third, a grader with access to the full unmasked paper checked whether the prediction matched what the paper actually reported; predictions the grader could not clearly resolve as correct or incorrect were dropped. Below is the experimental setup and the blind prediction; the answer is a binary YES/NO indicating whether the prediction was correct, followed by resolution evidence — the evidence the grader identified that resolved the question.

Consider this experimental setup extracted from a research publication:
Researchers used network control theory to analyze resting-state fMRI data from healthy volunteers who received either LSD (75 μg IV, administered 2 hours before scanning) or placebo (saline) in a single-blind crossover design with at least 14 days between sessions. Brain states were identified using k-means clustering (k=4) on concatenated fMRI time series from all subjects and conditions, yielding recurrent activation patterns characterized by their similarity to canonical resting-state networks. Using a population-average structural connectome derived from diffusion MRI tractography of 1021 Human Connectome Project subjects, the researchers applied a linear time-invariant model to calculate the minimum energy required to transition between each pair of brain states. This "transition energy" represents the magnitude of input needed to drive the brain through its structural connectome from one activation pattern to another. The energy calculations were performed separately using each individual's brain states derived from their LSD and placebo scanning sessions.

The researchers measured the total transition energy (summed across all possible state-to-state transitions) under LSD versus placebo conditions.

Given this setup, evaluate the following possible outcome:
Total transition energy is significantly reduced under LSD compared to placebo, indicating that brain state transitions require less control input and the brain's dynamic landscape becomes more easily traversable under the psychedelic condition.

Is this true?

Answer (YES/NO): YES